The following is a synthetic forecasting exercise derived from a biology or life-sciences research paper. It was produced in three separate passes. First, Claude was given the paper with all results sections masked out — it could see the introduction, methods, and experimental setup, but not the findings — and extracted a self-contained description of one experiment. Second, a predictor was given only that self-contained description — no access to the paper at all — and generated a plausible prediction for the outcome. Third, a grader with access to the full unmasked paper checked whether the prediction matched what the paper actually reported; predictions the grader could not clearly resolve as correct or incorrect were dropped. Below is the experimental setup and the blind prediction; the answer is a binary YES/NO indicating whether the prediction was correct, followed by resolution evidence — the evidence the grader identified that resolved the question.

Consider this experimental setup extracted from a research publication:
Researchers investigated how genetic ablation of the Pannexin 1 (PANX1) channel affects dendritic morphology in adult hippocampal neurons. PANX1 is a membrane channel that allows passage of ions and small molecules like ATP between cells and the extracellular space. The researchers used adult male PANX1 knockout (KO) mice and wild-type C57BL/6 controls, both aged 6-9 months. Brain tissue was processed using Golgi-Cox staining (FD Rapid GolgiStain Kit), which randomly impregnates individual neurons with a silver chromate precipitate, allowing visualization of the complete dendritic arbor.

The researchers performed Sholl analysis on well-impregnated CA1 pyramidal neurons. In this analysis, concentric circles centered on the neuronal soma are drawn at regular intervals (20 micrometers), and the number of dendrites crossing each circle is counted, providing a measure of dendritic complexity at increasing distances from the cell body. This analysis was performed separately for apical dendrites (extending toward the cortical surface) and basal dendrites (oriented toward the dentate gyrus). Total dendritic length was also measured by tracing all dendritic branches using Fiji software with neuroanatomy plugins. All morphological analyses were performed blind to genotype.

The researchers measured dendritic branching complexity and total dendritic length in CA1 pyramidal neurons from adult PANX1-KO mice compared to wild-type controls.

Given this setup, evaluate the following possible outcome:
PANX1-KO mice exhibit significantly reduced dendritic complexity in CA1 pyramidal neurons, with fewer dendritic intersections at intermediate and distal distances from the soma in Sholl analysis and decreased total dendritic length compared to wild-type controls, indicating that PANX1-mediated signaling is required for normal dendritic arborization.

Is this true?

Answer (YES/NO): NO